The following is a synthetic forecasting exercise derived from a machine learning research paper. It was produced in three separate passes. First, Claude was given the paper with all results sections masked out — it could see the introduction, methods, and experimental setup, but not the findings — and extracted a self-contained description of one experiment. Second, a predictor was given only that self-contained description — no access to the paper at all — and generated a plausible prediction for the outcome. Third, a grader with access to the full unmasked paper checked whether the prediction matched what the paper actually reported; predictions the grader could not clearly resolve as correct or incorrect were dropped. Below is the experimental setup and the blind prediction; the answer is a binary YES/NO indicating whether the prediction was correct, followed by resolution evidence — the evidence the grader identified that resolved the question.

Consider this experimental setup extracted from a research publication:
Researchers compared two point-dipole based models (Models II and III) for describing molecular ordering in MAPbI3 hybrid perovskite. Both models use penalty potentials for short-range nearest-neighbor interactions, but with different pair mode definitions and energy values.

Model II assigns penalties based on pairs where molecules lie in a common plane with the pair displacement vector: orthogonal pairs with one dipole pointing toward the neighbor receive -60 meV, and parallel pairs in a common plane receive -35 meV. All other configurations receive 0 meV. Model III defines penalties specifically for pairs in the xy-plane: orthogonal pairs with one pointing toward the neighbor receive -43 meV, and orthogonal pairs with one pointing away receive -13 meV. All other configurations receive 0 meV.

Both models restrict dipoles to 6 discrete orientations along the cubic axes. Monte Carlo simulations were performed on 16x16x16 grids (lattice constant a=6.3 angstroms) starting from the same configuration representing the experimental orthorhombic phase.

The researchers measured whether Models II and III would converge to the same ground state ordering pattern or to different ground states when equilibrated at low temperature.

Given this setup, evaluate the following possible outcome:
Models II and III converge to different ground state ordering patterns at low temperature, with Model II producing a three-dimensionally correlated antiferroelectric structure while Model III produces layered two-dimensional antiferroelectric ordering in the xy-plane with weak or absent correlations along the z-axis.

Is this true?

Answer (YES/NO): NO